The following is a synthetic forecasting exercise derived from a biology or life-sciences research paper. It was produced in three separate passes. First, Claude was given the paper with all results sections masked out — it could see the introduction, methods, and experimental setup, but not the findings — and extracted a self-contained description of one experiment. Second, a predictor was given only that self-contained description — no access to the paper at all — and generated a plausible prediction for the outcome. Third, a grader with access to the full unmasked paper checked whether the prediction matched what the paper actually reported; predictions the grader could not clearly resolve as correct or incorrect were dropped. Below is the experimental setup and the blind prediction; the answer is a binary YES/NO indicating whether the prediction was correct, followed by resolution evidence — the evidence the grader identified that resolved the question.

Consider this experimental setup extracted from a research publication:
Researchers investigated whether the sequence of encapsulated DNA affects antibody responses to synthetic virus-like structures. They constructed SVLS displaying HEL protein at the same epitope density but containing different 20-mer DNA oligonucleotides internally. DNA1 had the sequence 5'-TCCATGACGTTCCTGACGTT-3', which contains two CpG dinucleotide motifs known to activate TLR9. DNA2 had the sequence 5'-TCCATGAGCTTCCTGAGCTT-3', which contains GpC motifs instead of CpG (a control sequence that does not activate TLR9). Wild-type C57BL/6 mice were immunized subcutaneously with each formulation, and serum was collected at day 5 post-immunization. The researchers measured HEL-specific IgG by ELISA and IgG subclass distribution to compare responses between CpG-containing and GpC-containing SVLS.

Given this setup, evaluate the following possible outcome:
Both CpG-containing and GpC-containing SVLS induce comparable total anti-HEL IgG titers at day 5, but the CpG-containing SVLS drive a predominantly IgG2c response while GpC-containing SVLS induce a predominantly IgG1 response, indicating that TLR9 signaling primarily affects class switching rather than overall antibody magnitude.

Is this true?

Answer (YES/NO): NO